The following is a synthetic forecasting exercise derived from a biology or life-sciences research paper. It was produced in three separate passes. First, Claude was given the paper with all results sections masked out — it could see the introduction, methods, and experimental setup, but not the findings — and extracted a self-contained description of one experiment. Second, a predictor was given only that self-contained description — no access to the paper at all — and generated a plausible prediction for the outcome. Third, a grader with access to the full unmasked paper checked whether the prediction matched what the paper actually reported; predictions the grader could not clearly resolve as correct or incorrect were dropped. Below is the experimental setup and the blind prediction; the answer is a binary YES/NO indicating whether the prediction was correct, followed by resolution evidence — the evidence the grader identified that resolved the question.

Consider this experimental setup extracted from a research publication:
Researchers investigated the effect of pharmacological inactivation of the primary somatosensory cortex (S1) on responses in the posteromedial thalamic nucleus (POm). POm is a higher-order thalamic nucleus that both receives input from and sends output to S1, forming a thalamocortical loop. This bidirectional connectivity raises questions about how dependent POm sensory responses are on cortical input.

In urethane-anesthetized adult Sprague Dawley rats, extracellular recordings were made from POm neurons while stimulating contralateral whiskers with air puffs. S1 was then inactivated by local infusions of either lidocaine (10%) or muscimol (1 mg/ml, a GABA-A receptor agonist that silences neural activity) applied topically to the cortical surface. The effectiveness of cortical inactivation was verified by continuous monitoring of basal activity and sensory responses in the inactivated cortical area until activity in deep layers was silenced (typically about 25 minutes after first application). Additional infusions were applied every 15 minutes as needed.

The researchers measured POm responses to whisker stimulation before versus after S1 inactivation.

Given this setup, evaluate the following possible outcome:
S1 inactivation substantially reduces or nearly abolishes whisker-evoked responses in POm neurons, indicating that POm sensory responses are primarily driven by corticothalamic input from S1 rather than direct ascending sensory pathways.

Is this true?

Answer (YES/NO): NO